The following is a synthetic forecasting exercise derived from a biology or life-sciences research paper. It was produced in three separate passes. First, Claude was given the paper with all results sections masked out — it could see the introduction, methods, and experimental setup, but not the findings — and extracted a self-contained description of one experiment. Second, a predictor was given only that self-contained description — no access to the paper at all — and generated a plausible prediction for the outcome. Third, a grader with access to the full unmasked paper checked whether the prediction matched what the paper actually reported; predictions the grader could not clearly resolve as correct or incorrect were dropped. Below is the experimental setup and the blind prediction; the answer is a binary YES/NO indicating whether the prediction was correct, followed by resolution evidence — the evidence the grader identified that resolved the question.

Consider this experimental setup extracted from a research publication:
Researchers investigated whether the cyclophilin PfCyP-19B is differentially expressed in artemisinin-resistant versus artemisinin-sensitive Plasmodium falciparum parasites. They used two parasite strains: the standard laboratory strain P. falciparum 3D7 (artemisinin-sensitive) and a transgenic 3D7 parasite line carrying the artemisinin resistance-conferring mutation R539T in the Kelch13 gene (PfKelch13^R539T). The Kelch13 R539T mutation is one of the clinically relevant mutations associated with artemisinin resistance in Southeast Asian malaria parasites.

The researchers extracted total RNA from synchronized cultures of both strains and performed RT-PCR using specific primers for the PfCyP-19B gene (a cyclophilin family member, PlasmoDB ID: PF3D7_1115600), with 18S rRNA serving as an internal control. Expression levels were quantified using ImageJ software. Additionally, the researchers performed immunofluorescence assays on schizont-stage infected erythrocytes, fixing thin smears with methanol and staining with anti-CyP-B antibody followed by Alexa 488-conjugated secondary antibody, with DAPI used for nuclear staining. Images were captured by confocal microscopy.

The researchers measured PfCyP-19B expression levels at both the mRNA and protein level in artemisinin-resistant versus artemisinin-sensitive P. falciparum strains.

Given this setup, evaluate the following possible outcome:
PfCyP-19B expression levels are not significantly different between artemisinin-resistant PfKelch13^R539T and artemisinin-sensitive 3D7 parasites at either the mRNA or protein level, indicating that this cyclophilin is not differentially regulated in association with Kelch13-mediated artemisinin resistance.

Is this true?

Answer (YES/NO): NO